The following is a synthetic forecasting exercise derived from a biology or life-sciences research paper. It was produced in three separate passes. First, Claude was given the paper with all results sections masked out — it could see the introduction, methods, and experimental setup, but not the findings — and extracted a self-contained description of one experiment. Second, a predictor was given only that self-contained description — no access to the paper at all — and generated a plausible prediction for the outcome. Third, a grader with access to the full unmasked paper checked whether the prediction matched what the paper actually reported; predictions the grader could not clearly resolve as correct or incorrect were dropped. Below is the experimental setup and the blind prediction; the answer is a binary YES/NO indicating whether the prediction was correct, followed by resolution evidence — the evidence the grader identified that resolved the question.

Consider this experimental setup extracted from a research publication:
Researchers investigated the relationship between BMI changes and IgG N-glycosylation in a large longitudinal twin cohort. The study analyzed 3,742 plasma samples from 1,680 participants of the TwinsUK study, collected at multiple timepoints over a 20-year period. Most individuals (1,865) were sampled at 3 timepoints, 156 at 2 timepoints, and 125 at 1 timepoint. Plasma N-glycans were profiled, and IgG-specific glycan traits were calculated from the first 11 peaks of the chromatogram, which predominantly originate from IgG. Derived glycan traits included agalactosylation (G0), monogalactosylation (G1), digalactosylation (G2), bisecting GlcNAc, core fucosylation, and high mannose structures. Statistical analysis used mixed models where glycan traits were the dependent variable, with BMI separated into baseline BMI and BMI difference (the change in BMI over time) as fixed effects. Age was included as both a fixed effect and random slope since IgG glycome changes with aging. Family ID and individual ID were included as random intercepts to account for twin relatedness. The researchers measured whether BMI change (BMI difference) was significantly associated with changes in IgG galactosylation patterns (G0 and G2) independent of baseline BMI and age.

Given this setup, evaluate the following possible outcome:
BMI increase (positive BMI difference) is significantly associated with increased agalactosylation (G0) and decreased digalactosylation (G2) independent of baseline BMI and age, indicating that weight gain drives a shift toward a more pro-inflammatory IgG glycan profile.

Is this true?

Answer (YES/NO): YES